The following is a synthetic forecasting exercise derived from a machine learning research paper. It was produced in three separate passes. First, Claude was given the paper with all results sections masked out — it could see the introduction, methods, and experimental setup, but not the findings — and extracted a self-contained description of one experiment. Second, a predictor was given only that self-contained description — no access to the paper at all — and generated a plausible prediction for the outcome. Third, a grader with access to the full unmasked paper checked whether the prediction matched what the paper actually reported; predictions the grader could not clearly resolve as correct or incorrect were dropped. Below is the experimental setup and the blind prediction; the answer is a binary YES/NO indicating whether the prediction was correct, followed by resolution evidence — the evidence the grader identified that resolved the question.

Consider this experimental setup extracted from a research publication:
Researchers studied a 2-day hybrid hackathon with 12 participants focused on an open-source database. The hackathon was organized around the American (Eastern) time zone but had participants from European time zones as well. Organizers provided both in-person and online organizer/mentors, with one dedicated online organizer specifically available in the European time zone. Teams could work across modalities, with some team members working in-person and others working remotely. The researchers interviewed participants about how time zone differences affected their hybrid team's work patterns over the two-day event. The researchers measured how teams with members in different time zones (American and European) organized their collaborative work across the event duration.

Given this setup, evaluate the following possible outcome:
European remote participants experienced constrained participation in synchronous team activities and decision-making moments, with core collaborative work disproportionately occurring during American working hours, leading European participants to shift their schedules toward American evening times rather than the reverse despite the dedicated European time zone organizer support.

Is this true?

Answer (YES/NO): NO